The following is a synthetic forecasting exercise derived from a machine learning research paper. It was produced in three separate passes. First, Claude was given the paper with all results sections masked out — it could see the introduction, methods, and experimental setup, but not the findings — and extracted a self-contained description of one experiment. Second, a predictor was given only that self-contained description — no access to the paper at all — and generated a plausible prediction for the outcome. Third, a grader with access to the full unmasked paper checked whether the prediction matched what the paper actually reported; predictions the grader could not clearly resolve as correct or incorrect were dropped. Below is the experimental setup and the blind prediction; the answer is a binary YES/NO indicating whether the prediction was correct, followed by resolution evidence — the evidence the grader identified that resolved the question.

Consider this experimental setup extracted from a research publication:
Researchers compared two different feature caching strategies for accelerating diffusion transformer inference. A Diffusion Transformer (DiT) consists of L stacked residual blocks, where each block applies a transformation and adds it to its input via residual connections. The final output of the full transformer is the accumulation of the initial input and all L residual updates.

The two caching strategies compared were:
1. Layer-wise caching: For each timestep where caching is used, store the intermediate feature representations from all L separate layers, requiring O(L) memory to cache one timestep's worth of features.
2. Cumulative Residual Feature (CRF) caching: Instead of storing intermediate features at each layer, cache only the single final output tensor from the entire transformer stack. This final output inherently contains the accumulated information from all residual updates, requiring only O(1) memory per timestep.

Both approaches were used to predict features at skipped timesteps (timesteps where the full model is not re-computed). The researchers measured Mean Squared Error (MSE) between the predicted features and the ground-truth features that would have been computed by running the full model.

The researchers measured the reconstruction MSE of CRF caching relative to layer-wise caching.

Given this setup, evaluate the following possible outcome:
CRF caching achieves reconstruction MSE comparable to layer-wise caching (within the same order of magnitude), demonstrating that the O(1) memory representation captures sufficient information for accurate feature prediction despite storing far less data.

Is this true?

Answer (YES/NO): YES